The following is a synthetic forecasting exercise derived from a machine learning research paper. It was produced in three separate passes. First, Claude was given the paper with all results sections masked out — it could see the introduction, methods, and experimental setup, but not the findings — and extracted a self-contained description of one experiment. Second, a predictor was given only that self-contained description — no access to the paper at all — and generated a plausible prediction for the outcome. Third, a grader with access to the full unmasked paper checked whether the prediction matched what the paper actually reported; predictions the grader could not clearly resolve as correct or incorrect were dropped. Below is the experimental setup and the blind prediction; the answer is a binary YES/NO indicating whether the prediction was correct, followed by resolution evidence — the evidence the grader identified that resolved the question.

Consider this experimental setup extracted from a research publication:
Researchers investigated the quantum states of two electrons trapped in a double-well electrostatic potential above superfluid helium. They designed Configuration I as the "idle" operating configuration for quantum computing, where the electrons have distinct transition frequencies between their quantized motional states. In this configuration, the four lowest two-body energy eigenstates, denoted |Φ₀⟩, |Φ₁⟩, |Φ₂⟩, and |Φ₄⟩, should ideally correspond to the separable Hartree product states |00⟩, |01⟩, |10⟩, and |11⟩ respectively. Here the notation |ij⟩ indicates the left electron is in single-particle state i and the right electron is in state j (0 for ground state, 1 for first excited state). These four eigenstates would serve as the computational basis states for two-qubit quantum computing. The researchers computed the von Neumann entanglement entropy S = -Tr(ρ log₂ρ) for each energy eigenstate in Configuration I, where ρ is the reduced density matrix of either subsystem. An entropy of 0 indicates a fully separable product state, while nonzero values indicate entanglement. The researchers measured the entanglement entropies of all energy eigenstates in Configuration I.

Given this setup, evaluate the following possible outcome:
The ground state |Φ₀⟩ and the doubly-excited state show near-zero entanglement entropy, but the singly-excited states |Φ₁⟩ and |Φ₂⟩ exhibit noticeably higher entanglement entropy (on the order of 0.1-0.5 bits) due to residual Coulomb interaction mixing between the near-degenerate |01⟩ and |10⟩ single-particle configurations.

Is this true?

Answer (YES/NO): NO